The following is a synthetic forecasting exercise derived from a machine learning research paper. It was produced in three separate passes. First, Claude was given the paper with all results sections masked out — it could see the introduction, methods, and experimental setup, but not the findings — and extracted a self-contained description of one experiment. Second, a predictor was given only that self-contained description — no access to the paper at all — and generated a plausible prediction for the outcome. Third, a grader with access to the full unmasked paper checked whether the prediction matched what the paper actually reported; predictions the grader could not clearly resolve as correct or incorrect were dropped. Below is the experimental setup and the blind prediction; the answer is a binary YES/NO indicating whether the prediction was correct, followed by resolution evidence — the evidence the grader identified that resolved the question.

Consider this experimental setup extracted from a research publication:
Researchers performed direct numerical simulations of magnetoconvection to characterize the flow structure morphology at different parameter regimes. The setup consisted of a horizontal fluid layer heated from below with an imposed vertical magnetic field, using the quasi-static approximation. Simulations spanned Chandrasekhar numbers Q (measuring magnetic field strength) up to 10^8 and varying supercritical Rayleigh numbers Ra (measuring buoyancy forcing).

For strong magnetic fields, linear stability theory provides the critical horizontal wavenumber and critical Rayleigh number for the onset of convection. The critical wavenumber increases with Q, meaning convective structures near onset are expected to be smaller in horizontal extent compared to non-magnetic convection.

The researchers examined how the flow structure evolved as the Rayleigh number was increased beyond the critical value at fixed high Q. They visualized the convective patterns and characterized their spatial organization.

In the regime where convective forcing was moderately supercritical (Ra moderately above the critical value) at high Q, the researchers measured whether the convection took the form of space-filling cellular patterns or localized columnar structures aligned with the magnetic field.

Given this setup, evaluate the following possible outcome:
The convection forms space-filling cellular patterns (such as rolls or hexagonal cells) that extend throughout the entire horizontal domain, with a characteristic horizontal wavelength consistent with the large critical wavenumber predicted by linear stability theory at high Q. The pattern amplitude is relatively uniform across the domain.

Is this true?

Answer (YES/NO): YES